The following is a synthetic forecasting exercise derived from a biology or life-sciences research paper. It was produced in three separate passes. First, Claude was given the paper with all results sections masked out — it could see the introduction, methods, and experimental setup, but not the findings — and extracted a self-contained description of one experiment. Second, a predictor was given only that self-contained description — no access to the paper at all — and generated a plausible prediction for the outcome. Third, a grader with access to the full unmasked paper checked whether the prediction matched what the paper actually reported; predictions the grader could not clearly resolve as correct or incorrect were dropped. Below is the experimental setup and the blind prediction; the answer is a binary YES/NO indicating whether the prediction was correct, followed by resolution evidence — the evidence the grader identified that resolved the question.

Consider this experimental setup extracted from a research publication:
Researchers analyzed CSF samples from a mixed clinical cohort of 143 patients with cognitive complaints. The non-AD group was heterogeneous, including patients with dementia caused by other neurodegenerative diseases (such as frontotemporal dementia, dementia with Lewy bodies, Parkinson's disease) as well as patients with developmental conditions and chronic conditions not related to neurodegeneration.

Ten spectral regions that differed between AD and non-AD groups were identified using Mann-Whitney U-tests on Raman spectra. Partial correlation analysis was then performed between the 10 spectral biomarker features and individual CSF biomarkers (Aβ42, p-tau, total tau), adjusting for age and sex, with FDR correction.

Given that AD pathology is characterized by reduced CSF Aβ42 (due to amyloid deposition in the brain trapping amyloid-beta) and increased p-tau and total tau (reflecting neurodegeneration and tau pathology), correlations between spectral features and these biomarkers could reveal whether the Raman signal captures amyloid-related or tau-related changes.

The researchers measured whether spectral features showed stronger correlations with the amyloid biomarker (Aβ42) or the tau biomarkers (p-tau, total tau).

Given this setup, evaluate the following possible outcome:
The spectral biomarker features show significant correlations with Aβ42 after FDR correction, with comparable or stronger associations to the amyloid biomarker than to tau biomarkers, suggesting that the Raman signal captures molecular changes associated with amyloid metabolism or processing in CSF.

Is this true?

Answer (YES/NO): NO